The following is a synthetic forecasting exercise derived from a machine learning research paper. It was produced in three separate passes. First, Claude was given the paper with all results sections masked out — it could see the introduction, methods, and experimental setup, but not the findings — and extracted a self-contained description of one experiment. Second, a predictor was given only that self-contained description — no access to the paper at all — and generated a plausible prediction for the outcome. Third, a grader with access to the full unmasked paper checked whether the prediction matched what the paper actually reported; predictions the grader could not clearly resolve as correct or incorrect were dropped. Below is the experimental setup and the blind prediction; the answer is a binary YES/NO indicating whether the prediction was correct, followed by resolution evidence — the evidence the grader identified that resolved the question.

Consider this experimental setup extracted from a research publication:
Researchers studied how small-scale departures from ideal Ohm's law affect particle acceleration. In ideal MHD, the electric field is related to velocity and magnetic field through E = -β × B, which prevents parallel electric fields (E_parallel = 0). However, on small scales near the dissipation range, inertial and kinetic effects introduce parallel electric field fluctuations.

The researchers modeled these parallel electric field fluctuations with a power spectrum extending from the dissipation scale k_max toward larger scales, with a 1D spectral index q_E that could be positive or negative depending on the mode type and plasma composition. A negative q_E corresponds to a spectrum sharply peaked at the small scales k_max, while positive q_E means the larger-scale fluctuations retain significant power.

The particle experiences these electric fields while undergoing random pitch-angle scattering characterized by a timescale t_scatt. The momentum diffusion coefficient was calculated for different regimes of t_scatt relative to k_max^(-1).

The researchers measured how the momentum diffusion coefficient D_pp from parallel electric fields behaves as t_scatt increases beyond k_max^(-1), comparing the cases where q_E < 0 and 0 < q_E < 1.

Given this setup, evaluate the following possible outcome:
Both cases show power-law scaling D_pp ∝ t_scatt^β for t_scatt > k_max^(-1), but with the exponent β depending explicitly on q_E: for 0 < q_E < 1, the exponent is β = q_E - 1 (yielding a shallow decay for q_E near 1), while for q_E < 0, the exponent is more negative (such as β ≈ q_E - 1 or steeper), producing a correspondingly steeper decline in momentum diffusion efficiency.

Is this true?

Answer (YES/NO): NO